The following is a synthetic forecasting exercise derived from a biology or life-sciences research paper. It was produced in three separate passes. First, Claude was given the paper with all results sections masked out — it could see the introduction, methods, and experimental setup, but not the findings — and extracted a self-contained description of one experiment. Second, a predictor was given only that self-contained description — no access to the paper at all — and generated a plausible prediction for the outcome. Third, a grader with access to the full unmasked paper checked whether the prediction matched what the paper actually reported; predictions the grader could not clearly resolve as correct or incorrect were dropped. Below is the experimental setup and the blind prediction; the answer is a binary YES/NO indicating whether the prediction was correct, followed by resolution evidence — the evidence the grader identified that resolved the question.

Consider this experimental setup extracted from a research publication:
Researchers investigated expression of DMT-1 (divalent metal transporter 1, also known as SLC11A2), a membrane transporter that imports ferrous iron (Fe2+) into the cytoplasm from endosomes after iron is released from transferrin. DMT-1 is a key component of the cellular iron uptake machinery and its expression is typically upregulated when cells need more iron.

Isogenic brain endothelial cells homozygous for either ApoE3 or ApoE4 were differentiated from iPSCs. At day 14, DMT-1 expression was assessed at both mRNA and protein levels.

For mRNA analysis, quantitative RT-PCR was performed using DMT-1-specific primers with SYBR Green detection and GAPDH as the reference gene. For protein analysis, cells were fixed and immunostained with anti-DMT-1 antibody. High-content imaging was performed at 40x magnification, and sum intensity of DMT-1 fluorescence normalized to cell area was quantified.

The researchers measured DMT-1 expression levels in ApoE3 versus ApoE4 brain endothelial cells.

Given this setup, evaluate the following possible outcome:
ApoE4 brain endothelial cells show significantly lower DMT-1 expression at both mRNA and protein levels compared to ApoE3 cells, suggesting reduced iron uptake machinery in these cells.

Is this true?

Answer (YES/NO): NO